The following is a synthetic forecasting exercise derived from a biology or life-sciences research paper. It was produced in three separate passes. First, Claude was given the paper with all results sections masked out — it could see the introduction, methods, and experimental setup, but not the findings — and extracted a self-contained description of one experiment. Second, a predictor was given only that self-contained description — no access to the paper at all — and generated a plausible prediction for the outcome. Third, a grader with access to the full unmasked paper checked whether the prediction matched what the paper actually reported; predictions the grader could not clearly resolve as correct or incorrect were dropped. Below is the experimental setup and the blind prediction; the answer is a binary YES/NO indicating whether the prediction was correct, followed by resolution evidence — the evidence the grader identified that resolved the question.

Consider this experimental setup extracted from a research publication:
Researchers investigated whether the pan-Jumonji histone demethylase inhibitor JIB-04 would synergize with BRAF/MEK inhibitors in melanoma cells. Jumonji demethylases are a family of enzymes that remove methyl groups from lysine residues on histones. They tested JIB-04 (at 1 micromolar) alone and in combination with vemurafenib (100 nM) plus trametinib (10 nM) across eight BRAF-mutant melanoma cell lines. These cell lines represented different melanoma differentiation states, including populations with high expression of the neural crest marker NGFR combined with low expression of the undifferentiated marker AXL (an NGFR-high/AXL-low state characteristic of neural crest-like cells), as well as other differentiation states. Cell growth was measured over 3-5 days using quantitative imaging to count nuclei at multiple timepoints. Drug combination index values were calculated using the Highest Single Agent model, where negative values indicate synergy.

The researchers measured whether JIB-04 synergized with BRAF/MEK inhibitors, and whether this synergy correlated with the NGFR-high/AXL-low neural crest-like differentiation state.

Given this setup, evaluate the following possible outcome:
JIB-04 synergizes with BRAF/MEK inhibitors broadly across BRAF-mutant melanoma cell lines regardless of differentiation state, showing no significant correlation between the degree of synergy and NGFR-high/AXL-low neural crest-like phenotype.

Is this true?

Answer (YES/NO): NO